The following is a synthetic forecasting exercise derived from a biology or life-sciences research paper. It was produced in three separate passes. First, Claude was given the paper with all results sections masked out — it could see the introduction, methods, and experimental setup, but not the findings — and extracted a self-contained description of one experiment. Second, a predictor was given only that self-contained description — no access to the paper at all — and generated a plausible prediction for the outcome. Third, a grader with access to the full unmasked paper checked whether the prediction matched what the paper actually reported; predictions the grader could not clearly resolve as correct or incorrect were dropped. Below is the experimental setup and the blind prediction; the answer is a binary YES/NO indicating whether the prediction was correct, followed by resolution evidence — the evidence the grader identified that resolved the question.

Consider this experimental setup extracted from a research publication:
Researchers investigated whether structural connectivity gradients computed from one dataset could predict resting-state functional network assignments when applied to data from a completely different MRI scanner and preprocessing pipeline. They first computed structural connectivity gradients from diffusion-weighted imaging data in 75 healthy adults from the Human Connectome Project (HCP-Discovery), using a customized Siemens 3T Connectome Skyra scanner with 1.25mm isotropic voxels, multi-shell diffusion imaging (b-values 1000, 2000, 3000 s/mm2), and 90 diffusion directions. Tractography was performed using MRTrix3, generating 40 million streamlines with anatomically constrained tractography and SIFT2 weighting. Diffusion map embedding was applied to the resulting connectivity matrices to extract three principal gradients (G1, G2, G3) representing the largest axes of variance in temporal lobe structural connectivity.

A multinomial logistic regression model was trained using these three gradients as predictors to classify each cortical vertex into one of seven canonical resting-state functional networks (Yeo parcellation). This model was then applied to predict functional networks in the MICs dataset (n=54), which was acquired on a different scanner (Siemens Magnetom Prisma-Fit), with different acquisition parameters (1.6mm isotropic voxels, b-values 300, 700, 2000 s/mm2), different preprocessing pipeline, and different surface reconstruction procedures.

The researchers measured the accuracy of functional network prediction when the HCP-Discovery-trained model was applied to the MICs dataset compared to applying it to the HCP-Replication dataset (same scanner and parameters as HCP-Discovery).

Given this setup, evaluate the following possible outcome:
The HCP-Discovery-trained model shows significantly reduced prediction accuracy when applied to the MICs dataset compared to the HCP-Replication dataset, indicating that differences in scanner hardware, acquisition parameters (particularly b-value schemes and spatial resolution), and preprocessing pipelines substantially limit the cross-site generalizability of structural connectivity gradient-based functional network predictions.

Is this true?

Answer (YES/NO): NO